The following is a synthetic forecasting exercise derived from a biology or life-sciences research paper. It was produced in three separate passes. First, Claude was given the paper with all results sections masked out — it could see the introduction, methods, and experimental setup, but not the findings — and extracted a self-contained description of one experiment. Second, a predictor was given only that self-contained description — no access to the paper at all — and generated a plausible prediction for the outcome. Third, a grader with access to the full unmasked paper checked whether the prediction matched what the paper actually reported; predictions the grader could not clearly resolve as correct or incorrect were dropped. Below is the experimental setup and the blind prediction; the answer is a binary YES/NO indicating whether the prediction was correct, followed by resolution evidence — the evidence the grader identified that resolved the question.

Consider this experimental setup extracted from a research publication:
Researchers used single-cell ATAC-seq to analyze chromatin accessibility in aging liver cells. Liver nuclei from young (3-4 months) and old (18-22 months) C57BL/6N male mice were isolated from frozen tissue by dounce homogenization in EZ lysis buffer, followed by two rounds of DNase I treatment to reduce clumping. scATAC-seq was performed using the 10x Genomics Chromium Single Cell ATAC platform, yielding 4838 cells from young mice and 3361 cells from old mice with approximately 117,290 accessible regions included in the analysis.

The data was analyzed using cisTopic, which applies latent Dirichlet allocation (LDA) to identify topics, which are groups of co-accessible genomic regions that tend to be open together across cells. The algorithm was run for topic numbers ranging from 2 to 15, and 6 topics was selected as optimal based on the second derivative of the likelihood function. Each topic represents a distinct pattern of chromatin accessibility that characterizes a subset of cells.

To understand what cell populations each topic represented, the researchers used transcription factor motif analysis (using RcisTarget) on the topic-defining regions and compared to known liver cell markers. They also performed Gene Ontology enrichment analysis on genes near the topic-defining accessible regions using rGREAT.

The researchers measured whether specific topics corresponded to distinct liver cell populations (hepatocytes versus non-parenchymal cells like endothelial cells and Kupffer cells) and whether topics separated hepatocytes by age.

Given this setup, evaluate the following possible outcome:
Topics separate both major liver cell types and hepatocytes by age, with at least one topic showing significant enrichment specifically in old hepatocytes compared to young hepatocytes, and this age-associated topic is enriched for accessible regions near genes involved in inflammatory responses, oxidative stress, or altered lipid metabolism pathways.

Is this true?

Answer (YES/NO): YES